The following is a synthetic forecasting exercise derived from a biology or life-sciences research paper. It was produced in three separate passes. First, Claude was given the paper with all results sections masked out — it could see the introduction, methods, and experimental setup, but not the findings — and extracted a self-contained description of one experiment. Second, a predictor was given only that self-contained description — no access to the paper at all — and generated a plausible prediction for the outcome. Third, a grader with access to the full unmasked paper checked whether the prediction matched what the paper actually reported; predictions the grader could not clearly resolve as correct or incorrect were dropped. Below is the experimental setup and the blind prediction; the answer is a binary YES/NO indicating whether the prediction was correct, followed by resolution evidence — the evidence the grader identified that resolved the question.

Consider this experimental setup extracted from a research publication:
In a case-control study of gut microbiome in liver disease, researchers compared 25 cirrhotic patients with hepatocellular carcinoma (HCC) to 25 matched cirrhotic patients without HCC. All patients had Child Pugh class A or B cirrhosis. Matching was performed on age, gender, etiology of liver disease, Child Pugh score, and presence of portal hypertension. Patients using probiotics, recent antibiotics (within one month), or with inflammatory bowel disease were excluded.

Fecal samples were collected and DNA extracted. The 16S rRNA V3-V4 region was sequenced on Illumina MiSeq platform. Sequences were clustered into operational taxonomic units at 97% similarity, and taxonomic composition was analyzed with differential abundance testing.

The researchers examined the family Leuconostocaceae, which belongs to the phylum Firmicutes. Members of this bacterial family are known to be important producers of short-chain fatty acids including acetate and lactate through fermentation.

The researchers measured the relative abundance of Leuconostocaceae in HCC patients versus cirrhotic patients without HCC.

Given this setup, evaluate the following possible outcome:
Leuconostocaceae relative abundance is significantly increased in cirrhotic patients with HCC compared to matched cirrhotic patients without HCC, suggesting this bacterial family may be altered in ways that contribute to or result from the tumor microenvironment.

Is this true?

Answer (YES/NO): NO